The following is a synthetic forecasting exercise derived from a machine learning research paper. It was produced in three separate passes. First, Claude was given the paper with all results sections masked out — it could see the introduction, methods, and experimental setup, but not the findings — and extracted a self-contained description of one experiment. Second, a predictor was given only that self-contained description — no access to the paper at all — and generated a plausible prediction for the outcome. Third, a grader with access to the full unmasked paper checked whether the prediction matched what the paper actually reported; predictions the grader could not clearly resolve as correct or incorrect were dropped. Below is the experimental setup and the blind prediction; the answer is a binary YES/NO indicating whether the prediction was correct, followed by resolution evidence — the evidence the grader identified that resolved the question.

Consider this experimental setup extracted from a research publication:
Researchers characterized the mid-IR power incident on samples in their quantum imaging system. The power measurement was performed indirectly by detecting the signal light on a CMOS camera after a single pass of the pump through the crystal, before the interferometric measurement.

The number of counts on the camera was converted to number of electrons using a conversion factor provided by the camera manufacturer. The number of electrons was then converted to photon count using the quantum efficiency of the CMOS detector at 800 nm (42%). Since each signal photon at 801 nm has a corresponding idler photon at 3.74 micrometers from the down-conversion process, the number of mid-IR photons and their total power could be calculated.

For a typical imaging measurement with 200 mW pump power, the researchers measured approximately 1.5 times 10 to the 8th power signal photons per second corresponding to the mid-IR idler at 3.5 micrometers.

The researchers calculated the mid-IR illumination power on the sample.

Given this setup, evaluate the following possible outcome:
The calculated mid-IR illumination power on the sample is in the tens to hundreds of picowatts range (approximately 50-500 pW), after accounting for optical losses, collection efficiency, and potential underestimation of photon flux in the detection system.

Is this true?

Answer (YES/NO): NO